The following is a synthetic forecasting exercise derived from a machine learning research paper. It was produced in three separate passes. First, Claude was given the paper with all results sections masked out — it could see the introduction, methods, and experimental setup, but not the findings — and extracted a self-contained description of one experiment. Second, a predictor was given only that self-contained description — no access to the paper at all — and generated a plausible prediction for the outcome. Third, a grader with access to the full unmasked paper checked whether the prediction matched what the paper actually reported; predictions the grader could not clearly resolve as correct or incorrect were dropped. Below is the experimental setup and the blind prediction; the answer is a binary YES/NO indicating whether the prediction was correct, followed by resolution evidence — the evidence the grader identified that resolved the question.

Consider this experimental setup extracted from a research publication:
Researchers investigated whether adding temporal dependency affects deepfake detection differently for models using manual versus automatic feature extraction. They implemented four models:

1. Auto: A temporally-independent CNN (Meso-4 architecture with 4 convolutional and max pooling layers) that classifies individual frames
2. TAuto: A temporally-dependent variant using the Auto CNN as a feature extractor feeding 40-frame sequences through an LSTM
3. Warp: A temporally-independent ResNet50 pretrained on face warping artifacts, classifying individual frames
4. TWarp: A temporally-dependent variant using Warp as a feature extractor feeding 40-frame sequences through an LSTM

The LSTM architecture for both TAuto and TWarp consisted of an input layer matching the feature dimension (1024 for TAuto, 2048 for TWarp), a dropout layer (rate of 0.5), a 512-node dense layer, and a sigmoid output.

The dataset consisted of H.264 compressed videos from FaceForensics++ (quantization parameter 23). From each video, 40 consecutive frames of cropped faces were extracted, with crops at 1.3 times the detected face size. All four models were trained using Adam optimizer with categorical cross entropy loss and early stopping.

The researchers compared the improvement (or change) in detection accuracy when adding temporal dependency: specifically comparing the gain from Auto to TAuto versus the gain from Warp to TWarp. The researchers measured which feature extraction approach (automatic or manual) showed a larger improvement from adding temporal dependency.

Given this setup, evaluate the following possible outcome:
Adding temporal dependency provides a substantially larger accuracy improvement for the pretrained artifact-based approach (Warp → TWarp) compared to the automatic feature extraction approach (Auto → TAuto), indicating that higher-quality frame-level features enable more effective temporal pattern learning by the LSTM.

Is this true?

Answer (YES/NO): NO